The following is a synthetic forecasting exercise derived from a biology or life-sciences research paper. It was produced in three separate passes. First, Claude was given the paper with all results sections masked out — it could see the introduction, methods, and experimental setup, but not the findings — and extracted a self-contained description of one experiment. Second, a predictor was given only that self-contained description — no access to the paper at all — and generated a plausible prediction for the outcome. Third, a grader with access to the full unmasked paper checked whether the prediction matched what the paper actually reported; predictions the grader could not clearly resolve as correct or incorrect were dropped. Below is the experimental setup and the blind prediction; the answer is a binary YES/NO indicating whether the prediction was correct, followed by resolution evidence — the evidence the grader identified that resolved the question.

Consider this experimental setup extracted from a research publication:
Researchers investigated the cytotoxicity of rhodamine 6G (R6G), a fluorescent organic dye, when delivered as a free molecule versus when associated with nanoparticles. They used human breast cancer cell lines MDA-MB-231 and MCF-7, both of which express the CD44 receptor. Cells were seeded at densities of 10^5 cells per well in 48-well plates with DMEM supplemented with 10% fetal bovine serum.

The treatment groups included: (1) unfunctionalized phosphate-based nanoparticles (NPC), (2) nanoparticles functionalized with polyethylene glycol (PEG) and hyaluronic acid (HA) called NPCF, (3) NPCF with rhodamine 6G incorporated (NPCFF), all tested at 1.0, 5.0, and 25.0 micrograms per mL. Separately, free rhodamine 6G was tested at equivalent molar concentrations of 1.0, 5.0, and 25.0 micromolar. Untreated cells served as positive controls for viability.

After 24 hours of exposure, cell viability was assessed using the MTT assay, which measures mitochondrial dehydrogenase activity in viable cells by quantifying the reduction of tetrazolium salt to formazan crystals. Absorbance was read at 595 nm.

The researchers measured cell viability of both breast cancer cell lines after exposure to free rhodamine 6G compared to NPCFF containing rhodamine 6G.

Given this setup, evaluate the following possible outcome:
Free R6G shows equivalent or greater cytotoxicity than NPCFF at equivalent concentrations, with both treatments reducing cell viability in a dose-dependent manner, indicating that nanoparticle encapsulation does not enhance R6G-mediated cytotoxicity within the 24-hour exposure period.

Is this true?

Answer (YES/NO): NO